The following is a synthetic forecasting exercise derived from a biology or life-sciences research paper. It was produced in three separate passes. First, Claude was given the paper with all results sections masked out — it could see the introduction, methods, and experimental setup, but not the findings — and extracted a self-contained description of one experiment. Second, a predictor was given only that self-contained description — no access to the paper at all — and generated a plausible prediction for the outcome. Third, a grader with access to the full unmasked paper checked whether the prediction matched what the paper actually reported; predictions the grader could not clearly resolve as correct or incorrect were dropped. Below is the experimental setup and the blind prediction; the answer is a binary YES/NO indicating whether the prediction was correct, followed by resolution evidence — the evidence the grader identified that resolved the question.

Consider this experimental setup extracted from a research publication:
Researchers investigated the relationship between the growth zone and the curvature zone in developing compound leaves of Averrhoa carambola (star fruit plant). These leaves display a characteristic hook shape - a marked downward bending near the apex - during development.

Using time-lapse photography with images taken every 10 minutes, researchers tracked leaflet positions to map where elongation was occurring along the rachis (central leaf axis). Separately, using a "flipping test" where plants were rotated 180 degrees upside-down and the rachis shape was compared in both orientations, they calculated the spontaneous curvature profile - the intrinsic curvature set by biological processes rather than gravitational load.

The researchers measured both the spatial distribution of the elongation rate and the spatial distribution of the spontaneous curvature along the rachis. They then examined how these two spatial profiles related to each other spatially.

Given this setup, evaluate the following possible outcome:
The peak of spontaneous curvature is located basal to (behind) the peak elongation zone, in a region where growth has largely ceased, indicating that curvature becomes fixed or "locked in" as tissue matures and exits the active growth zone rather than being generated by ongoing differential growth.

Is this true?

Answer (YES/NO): NO